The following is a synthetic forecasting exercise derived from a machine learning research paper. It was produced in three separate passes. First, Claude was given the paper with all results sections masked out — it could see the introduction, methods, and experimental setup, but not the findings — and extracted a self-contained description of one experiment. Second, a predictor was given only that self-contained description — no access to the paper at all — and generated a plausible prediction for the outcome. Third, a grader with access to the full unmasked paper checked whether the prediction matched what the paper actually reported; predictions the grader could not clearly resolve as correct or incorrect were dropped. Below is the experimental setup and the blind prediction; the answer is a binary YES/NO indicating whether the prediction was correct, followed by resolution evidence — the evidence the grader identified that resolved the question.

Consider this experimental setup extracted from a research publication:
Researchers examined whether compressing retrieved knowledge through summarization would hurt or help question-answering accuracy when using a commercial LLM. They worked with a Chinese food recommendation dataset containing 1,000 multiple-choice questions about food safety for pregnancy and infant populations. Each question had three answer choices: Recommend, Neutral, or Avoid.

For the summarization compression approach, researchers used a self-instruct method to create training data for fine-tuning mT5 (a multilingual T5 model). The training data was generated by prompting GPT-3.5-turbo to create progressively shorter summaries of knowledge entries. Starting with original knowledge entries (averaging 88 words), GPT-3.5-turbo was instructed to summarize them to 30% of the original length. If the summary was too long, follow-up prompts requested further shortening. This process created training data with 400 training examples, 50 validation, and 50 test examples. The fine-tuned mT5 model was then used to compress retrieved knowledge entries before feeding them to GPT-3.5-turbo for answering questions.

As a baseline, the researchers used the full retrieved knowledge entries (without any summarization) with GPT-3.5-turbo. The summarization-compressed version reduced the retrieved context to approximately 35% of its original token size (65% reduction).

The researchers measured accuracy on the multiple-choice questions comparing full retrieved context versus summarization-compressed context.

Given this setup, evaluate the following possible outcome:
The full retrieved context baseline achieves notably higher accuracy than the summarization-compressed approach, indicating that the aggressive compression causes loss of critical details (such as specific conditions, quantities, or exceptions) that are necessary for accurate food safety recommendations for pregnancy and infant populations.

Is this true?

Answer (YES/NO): NO